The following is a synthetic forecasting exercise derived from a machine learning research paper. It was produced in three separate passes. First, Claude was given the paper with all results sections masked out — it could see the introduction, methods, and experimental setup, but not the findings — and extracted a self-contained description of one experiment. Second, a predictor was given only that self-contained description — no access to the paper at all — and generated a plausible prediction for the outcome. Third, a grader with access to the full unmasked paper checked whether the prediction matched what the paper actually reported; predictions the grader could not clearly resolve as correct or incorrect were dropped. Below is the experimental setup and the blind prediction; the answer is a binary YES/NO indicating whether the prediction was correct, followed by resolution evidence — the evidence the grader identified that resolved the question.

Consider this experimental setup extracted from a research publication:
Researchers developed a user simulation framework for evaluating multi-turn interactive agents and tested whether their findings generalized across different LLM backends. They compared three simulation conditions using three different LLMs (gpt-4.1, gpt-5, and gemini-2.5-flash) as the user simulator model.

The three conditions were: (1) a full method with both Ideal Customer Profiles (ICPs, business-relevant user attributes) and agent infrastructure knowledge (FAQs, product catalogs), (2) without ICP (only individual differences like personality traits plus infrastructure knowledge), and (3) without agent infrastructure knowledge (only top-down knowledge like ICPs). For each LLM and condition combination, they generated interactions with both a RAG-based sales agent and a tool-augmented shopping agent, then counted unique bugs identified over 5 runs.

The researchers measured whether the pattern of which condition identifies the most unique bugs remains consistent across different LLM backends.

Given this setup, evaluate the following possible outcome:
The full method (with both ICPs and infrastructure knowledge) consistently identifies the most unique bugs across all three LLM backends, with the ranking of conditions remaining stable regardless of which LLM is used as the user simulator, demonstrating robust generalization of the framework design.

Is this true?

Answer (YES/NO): YES